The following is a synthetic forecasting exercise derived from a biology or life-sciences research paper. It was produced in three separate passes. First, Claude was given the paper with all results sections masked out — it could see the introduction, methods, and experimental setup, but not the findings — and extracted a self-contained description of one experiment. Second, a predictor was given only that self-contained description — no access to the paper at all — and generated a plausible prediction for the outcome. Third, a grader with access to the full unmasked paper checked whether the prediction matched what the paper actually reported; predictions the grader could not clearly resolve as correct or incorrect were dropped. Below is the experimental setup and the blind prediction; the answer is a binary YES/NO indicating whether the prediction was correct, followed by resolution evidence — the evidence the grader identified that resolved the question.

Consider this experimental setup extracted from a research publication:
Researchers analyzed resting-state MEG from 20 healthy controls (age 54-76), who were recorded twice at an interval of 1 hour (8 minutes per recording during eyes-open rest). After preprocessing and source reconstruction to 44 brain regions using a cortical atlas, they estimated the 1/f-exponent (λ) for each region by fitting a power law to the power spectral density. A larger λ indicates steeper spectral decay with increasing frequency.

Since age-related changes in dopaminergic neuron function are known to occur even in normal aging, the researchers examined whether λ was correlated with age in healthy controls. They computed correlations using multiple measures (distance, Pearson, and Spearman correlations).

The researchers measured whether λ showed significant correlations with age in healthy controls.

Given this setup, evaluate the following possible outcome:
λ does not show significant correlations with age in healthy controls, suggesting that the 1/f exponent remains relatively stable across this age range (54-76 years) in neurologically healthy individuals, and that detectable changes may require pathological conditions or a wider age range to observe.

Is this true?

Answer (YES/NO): YES